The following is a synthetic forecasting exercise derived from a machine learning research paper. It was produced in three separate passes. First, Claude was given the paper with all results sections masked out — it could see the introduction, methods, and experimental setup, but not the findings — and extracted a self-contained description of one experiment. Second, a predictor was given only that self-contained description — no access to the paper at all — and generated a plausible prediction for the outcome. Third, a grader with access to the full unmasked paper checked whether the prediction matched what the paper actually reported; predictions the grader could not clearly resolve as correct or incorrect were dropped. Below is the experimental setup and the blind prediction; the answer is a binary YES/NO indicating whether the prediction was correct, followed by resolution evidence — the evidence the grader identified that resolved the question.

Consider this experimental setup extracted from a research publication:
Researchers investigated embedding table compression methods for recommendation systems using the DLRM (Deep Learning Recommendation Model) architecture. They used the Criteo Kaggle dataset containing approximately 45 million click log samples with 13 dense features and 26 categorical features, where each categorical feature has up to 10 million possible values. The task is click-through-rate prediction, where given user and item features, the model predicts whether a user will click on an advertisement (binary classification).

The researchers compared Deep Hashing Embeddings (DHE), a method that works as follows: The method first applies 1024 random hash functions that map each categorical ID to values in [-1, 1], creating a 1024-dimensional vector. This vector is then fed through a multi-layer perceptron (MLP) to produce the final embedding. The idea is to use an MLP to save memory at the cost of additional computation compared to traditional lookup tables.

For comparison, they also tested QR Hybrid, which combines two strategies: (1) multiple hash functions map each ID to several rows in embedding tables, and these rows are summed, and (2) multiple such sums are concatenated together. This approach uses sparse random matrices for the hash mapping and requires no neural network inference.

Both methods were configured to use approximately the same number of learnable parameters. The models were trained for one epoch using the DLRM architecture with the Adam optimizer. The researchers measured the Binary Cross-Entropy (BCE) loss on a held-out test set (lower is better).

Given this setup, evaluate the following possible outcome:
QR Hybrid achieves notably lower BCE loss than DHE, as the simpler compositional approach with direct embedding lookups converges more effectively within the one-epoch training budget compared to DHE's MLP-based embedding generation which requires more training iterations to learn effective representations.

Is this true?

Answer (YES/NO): YES